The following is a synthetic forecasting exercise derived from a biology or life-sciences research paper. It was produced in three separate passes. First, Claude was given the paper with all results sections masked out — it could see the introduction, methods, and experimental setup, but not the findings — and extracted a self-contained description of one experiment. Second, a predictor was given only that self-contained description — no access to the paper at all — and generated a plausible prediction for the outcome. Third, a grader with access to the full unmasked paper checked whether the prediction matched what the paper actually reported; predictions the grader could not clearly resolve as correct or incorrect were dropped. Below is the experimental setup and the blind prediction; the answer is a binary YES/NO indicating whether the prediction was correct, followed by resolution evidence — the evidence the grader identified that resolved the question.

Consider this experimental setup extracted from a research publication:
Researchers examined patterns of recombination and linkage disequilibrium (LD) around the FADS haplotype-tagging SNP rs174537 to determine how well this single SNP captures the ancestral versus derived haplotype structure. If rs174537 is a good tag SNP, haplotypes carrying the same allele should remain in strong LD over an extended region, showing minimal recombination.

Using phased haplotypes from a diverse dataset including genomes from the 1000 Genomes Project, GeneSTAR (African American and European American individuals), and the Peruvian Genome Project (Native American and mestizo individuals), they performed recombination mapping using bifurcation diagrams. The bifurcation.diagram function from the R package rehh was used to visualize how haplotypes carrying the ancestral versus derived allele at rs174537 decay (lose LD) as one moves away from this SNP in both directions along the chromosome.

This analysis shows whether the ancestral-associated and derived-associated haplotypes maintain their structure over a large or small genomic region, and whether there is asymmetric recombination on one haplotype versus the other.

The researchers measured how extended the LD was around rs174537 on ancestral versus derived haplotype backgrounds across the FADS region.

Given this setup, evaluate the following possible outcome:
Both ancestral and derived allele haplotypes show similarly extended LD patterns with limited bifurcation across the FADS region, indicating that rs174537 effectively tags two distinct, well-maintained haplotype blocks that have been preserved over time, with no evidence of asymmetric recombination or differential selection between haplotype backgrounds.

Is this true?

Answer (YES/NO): NO